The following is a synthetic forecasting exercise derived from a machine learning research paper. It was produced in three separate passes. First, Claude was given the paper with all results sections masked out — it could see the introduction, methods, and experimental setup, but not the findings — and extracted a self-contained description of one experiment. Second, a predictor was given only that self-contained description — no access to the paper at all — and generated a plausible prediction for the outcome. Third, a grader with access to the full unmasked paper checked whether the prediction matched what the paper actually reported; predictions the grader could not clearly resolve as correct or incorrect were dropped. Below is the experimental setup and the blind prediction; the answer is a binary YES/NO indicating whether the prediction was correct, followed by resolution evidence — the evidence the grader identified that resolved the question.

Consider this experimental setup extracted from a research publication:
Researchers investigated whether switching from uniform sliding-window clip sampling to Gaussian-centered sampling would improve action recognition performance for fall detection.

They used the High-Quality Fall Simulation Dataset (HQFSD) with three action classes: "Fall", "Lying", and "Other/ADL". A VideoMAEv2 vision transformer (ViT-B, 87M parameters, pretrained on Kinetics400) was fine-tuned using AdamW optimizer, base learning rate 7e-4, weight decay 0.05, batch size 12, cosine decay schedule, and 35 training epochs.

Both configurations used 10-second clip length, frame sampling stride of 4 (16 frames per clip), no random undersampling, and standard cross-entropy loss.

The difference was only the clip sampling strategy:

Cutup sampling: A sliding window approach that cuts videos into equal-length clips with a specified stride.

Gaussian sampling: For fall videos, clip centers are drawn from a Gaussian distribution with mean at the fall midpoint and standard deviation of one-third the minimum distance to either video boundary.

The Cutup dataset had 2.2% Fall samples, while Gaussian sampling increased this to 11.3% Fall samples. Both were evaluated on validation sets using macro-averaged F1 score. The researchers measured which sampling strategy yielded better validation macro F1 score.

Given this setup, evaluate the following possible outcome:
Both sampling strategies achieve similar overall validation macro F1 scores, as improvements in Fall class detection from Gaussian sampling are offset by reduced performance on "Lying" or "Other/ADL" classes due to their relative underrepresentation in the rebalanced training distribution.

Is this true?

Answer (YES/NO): NO